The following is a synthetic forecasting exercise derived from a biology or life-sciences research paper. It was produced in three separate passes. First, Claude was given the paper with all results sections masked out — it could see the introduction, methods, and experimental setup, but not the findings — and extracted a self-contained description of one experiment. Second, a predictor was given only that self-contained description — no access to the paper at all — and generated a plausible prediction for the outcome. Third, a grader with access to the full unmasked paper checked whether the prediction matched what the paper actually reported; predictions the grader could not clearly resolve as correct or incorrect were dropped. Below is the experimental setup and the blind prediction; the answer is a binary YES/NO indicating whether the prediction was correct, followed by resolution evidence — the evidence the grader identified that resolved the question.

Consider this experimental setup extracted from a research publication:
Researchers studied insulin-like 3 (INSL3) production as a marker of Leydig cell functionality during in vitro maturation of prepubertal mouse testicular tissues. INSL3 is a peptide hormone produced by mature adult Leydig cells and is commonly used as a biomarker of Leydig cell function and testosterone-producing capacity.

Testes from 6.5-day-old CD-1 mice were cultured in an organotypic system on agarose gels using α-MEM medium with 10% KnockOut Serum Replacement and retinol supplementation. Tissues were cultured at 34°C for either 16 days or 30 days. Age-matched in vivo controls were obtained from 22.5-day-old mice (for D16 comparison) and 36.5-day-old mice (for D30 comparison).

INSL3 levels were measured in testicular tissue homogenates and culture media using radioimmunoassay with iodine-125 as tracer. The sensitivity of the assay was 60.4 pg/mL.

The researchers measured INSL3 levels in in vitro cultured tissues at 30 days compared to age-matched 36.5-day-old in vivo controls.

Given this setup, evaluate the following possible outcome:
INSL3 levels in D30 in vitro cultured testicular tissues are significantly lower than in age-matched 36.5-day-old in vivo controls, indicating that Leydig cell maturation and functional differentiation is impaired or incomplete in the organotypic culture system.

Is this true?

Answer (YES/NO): YES